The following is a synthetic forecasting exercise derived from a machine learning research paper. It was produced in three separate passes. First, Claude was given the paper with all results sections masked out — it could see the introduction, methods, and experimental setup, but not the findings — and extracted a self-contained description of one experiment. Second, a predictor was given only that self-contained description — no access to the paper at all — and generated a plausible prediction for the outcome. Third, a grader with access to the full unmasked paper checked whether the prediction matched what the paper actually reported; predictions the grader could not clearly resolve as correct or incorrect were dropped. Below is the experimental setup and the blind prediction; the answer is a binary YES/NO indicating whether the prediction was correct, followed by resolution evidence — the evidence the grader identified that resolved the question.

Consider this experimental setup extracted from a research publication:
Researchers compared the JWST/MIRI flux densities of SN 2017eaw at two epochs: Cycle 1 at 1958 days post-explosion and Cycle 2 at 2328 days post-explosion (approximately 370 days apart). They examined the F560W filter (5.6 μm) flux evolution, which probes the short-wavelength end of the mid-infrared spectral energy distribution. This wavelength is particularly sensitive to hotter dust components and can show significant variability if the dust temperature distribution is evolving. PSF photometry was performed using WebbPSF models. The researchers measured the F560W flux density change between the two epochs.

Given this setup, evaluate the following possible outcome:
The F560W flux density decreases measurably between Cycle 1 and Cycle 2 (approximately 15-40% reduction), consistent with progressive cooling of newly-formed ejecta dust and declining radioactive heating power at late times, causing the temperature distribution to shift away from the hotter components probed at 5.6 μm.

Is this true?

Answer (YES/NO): NO